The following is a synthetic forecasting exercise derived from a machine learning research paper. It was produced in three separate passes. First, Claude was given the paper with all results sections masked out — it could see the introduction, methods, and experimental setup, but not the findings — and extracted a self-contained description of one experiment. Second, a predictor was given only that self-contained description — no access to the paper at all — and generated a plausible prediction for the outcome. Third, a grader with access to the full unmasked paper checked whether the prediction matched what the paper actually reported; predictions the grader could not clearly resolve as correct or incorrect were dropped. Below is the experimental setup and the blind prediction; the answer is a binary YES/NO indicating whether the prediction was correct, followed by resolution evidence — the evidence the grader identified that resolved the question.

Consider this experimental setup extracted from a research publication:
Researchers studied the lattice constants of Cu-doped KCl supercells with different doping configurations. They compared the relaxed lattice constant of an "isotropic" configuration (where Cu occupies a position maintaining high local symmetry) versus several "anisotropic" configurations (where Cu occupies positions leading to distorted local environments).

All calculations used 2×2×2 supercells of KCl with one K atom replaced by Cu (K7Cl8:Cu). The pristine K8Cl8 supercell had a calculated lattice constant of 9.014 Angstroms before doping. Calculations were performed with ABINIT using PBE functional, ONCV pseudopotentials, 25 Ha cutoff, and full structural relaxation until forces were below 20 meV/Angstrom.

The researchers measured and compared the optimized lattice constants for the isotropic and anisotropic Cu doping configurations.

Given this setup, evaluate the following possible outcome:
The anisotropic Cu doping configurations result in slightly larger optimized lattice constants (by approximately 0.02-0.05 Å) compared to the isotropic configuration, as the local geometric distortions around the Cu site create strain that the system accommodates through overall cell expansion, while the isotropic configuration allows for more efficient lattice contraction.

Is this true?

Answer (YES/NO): NO